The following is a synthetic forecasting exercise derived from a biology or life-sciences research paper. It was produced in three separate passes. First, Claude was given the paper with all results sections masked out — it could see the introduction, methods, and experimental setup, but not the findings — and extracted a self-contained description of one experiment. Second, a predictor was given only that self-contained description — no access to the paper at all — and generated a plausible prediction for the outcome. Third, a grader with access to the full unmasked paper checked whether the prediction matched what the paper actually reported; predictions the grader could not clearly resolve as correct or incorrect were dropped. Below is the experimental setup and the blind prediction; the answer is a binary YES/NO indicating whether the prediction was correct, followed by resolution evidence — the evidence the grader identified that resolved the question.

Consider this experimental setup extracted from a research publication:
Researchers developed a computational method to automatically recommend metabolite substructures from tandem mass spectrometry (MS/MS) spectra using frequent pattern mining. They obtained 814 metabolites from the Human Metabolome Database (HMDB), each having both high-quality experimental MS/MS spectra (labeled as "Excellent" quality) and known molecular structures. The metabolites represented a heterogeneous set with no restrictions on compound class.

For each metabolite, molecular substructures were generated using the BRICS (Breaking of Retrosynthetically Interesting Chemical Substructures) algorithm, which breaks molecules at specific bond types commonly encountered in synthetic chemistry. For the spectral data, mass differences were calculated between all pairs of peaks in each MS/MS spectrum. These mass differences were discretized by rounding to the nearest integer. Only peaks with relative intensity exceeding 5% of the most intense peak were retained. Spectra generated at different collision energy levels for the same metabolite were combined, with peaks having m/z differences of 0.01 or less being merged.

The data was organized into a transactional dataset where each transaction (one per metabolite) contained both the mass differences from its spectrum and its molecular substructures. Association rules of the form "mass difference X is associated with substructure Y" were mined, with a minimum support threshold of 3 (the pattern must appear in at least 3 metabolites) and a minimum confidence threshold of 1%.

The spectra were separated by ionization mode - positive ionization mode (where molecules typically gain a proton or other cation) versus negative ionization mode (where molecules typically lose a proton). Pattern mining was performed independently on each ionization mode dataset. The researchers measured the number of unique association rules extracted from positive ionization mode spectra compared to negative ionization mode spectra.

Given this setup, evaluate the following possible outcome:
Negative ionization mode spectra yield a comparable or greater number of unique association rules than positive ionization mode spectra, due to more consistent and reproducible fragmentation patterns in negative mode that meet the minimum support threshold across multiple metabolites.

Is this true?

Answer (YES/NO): NO